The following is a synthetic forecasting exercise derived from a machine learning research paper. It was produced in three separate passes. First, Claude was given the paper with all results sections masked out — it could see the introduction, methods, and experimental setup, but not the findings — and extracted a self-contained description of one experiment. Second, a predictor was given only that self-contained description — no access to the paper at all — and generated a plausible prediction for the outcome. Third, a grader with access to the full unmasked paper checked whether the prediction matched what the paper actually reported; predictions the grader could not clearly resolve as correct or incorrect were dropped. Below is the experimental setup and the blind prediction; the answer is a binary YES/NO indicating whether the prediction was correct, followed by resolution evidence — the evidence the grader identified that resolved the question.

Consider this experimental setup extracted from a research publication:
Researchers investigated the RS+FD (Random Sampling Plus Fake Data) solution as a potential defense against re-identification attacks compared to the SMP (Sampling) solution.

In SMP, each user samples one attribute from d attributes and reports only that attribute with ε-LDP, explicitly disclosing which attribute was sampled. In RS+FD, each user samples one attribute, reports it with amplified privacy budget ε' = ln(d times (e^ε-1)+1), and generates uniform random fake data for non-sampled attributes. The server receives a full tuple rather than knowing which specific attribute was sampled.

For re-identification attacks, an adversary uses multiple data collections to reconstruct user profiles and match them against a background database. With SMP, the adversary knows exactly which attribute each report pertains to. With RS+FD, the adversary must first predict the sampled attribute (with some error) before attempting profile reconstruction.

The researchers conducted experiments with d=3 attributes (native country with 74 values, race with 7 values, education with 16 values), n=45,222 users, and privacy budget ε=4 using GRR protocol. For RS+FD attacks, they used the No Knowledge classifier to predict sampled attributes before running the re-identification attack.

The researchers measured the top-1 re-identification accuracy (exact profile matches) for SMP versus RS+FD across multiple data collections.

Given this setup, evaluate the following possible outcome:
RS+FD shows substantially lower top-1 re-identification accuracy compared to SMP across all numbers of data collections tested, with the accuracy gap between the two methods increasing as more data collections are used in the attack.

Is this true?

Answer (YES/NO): YES